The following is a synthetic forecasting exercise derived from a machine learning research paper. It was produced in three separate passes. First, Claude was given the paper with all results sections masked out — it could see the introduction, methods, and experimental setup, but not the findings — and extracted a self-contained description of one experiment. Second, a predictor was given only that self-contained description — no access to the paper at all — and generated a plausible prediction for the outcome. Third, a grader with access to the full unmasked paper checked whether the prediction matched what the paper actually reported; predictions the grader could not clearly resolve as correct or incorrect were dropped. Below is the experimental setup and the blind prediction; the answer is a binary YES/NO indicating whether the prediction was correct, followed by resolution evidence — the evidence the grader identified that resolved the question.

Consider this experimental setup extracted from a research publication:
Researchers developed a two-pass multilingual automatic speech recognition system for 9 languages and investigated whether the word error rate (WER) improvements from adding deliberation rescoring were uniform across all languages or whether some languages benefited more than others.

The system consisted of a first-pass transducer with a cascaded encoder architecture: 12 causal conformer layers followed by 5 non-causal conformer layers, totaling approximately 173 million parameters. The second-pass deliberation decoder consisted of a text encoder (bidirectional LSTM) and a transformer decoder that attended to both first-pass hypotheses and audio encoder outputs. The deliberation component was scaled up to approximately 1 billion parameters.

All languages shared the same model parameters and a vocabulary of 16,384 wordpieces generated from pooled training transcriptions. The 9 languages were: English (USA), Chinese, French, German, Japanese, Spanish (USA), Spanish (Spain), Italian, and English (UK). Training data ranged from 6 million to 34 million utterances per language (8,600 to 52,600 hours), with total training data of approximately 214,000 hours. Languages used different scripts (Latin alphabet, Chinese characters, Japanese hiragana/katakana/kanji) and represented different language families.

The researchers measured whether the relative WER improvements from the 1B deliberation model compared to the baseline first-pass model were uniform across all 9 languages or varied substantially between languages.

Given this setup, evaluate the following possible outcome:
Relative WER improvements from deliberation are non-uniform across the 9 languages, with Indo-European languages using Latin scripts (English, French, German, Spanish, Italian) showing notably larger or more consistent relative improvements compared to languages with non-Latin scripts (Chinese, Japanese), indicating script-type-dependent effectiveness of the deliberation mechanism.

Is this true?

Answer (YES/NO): NO